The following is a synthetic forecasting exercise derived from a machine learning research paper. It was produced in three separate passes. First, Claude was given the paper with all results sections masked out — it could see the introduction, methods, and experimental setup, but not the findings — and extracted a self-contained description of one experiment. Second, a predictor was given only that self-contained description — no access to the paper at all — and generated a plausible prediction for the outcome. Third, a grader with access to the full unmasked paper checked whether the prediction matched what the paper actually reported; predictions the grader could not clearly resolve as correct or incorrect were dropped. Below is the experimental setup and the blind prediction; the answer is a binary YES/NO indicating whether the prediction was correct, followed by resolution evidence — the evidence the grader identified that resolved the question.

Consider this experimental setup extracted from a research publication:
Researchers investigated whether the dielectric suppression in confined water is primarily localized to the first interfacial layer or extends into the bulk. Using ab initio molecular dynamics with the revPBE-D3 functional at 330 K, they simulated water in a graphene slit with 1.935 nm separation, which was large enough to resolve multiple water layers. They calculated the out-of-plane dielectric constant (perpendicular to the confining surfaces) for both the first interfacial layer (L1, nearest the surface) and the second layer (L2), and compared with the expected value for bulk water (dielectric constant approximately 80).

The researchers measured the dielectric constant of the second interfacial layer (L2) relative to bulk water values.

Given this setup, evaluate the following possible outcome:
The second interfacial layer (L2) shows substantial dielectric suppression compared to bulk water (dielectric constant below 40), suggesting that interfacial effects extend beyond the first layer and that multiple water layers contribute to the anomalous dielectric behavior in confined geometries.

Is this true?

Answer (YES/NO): YES